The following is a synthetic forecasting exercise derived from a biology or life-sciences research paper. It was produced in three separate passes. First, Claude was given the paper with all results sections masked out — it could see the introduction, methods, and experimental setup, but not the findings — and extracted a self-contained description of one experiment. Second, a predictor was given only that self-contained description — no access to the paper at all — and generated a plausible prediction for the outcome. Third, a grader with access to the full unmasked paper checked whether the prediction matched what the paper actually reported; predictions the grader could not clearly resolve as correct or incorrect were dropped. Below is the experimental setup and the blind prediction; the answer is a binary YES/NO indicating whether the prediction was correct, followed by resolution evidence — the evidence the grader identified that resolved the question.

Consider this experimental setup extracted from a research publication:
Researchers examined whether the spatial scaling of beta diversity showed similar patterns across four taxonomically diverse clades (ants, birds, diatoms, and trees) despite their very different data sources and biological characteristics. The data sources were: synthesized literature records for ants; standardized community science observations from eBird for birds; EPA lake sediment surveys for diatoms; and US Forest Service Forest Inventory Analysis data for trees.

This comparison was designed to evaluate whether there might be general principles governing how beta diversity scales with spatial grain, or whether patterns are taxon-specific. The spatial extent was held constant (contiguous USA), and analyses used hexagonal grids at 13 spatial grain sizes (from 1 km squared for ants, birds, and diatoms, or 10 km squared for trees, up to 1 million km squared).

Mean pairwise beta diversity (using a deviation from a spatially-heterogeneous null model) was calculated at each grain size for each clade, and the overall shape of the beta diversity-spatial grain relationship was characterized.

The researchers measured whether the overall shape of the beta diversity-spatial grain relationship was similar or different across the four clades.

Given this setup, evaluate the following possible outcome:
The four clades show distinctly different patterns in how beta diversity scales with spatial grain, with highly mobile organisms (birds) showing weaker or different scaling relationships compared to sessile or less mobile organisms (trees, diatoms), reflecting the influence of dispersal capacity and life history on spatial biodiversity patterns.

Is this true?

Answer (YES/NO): NO